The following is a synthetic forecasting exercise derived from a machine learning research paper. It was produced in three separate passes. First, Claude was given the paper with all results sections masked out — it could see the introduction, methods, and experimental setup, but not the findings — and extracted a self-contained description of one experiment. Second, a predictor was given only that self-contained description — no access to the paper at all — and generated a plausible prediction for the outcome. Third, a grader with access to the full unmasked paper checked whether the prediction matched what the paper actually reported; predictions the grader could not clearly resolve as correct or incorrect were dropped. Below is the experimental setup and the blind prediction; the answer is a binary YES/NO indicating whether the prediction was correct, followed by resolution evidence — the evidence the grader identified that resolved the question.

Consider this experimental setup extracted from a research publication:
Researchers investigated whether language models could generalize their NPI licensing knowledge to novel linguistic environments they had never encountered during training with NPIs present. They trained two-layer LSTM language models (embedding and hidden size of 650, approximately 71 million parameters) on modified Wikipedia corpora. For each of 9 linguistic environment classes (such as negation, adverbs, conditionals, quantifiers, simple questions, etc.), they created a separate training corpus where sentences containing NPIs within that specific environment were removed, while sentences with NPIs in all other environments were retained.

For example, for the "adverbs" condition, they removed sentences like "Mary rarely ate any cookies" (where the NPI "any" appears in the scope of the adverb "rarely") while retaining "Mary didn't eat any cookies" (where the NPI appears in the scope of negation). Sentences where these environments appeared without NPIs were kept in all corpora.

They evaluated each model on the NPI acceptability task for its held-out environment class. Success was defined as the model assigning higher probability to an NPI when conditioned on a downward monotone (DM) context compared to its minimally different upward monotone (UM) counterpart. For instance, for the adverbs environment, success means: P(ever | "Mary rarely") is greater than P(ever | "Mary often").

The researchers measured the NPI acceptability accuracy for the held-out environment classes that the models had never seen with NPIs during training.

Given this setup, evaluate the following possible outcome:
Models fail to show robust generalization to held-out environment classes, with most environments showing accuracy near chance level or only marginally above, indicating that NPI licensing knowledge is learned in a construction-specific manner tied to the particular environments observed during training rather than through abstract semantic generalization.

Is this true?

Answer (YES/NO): NO